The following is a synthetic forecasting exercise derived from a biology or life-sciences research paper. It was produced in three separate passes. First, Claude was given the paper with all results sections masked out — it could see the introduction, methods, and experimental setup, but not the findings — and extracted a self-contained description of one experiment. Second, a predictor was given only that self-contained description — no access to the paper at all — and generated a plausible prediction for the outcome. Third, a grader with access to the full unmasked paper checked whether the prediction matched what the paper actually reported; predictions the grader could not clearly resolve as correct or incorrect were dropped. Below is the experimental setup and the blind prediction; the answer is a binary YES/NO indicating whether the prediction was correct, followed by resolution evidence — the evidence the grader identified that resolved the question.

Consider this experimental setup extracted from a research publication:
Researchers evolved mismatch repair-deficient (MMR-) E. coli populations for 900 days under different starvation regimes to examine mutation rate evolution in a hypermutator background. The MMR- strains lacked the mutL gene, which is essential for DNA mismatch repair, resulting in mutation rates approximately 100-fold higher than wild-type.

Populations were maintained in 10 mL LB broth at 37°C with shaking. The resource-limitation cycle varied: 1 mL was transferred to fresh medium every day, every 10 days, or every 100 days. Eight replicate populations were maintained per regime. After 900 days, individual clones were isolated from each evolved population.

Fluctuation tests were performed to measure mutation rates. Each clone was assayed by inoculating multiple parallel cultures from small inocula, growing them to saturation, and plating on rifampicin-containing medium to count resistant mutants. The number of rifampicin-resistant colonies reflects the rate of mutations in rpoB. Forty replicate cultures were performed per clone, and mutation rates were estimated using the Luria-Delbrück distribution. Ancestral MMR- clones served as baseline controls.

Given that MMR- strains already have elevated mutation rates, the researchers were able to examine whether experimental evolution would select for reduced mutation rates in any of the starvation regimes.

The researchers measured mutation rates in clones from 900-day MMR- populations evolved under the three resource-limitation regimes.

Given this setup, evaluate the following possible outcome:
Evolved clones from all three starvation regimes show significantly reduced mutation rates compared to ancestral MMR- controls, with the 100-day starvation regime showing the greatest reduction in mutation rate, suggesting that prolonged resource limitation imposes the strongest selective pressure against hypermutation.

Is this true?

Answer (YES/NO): NO